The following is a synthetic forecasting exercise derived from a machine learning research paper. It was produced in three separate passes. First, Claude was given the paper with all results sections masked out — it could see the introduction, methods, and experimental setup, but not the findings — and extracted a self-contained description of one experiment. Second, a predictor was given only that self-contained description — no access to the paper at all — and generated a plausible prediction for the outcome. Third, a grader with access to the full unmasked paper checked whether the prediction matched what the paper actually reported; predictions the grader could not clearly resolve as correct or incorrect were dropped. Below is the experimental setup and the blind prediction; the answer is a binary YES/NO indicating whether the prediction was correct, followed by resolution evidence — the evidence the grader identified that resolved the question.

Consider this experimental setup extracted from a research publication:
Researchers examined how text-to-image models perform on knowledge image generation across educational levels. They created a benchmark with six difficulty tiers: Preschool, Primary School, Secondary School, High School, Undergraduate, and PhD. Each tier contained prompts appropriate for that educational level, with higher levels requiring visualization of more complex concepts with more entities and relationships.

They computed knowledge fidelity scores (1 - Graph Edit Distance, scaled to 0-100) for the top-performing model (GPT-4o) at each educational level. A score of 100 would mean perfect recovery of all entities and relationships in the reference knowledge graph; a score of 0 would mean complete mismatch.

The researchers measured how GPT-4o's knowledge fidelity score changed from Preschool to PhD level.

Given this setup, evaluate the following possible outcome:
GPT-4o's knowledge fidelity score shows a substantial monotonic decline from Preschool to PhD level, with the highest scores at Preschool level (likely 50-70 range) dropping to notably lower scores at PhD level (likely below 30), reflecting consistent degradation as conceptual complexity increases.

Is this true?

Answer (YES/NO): NO